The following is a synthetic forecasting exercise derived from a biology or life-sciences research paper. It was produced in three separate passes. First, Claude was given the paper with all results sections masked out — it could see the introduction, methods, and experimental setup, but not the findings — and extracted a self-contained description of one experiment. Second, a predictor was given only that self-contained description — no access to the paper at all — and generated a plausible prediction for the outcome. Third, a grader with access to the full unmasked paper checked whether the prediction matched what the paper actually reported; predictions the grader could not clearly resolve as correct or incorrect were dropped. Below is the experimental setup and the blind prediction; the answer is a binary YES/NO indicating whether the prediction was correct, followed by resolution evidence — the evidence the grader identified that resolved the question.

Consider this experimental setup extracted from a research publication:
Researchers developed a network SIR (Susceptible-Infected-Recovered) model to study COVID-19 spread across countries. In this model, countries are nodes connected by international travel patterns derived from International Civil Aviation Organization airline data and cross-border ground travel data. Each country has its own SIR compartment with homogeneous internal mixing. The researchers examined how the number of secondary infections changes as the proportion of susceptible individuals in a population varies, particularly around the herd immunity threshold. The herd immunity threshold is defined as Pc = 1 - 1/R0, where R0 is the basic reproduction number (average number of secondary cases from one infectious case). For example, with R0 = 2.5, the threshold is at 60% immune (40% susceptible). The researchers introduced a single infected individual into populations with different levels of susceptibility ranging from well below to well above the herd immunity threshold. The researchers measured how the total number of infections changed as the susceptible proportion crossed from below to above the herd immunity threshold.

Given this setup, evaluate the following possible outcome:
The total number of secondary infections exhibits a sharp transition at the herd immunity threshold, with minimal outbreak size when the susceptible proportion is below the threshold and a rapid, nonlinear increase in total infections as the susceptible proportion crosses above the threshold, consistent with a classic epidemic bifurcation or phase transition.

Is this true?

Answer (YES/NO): YES